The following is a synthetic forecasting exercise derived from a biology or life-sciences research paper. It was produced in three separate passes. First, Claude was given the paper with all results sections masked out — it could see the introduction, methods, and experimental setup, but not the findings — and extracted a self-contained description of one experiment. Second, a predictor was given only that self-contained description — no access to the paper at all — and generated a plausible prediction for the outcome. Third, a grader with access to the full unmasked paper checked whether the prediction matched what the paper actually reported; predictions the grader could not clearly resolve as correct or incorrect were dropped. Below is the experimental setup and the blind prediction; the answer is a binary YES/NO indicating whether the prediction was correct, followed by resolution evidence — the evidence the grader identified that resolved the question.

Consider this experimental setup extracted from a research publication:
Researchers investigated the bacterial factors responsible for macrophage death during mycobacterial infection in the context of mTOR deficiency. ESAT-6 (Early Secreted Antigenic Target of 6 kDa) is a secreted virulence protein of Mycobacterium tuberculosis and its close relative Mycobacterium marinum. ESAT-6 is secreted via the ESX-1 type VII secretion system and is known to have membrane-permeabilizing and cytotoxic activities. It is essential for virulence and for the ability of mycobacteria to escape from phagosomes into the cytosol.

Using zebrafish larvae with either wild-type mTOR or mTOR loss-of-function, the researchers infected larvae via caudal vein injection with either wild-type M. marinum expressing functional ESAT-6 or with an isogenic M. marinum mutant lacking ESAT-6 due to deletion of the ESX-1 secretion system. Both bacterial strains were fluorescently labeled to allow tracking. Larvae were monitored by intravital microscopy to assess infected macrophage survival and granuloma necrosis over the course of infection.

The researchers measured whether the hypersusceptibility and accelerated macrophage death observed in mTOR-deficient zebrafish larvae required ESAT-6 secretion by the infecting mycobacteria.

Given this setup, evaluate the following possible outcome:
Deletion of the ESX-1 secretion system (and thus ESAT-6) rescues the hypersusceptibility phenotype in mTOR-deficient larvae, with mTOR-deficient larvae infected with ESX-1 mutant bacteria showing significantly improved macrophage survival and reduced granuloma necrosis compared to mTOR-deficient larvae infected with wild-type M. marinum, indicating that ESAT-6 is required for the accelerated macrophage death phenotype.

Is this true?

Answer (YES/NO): YES